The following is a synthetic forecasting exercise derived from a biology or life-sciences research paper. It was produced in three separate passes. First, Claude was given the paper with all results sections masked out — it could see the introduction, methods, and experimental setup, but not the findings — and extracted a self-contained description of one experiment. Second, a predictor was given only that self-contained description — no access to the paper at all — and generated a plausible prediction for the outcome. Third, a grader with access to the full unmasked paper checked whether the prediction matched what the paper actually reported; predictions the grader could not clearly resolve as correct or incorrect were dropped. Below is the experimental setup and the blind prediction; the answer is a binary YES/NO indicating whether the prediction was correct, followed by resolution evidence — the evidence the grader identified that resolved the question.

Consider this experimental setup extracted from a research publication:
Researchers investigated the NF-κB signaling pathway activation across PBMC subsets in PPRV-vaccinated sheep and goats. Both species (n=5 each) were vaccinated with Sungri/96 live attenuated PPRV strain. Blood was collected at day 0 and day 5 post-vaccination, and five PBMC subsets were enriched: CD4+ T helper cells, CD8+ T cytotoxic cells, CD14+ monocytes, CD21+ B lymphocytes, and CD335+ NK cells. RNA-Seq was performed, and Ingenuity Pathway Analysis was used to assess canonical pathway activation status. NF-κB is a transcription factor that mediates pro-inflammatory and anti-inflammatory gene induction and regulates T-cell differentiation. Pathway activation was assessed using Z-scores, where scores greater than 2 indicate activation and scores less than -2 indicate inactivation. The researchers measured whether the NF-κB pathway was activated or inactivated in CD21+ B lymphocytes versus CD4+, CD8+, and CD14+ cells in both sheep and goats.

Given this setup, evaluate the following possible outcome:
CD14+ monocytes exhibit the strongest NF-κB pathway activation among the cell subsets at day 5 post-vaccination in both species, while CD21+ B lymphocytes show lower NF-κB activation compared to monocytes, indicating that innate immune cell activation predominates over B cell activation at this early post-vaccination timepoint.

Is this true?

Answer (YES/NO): NO